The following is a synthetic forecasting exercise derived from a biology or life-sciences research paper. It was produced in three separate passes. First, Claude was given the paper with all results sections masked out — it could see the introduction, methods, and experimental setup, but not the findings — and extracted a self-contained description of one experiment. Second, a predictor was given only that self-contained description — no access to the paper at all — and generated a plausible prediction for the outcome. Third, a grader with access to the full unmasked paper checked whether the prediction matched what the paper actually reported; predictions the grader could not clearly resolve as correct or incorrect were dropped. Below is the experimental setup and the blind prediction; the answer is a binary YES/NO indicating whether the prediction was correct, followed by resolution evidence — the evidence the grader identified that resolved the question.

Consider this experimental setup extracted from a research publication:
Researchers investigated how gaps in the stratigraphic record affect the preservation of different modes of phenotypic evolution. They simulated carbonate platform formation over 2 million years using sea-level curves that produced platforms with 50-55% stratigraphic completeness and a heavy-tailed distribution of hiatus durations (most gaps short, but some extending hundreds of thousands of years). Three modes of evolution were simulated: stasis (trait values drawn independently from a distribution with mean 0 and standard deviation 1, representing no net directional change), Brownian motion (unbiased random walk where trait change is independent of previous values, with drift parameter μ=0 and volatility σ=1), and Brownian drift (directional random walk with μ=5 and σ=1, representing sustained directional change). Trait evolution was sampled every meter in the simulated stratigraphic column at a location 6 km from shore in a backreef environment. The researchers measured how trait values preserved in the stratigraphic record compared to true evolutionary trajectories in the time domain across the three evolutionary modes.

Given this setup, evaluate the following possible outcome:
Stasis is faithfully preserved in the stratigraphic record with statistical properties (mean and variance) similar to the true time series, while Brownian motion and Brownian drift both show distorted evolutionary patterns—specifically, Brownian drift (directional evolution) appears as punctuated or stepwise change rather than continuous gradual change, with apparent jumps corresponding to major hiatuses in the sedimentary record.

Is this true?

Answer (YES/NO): YES